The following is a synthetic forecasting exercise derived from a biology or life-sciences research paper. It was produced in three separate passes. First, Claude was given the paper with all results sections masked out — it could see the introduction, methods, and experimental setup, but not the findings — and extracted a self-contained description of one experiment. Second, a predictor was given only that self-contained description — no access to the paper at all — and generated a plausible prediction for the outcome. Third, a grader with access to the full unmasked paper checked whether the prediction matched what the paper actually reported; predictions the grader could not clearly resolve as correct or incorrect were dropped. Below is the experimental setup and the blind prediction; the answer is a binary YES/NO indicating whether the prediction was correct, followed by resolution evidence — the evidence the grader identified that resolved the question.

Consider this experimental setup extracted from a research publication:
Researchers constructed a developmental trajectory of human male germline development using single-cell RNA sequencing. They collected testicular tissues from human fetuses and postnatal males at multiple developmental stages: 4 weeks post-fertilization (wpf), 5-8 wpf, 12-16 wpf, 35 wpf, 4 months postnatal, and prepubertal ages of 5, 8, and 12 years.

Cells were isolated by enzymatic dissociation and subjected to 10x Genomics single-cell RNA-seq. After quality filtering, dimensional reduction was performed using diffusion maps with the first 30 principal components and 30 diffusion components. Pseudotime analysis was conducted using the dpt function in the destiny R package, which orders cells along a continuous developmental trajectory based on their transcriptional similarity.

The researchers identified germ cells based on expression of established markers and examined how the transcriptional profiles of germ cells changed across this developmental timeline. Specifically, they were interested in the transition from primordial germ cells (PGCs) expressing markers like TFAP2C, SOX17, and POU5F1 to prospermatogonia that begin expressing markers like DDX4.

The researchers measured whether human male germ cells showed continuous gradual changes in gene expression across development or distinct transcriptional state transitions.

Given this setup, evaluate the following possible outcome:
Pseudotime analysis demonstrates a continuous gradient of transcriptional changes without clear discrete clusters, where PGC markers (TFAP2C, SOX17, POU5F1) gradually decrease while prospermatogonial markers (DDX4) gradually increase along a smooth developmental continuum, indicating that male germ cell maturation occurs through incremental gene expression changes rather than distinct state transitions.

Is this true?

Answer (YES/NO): NO